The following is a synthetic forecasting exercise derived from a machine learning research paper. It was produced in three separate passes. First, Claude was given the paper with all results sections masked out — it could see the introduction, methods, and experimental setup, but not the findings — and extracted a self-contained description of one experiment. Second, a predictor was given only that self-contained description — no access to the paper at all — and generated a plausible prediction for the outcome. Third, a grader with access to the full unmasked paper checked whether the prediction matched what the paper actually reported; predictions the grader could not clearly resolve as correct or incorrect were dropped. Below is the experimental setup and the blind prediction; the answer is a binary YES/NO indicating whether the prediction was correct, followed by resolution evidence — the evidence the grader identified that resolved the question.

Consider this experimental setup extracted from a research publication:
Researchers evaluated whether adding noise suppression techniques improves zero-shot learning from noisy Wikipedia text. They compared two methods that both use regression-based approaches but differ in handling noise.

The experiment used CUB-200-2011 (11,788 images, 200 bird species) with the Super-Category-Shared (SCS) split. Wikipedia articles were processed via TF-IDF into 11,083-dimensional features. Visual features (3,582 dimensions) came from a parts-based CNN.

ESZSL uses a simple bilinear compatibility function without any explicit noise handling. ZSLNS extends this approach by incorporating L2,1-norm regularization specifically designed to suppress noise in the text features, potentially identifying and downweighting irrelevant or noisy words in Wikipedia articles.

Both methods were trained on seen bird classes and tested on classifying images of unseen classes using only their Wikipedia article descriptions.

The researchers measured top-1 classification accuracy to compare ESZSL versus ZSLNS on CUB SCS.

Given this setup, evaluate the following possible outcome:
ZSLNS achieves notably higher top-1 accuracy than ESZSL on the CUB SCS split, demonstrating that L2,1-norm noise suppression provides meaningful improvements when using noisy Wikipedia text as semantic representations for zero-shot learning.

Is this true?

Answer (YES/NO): NO